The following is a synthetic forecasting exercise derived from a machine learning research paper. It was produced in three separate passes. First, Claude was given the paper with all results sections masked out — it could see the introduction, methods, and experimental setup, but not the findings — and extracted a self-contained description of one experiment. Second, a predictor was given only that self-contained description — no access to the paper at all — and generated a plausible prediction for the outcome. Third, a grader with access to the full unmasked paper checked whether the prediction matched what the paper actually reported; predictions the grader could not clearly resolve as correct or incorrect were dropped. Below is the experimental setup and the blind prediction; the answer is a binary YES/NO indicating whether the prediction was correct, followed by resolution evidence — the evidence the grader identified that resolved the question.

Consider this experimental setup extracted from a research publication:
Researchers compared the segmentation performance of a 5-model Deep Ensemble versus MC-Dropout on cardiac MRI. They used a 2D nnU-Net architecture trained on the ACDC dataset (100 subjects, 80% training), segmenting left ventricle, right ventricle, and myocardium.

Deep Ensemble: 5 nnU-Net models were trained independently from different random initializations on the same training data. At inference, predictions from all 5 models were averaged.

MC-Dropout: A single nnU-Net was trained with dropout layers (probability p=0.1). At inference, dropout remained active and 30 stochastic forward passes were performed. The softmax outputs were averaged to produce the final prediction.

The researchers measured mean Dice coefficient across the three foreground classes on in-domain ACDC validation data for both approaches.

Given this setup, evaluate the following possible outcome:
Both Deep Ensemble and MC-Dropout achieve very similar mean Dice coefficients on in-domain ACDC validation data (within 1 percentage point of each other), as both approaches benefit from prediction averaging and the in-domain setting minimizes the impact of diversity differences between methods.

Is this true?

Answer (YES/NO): NO